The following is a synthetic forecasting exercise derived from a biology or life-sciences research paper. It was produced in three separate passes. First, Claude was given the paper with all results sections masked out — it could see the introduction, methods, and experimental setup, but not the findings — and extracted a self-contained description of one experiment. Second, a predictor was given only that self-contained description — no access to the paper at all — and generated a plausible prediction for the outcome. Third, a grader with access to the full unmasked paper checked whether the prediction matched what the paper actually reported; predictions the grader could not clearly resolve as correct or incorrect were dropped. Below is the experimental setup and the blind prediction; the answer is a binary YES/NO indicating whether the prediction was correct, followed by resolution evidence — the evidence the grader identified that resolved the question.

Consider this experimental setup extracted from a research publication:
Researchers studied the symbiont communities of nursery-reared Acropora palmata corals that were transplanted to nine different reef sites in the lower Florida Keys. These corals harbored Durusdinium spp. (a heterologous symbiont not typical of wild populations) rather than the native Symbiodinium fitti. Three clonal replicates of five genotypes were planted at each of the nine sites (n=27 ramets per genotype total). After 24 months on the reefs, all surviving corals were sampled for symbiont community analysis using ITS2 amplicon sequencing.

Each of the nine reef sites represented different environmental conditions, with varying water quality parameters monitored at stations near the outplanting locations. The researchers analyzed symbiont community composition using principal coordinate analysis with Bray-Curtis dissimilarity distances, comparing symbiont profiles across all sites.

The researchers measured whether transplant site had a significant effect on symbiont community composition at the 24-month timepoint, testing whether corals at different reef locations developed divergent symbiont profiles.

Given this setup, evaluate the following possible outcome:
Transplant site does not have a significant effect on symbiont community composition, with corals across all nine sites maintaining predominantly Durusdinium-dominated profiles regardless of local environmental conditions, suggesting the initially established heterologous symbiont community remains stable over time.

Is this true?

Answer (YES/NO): NO